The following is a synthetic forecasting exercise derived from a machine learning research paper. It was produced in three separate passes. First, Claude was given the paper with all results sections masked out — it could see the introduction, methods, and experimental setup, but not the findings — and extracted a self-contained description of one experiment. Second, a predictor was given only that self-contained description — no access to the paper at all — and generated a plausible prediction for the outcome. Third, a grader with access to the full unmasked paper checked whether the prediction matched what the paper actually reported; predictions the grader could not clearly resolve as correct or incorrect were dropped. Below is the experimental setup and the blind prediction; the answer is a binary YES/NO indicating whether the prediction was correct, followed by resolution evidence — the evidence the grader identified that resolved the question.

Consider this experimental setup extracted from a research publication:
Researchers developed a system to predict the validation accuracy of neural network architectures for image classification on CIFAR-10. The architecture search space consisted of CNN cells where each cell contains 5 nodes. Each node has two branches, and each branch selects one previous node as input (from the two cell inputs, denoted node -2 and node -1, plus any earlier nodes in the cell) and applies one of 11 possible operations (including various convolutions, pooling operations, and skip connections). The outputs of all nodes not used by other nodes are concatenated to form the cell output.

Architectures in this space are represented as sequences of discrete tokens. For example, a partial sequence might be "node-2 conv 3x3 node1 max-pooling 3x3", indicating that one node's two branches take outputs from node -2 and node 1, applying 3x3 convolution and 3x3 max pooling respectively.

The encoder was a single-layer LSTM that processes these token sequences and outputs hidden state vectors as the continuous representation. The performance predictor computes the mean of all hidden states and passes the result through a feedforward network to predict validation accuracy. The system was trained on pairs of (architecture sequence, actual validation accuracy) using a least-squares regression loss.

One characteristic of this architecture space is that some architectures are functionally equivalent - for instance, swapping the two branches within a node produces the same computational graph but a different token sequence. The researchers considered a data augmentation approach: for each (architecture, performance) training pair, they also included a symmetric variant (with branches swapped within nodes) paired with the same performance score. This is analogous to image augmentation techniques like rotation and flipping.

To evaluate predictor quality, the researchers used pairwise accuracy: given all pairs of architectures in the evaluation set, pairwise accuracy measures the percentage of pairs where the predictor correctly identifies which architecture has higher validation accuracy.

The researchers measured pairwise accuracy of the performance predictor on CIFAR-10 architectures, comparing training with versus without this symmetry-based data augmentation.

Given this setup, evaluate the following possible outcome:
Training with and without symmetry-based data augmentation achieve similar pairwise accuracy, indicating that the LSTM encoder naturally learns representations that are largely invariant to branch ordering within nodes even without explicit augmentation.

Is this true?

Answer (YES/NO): NO